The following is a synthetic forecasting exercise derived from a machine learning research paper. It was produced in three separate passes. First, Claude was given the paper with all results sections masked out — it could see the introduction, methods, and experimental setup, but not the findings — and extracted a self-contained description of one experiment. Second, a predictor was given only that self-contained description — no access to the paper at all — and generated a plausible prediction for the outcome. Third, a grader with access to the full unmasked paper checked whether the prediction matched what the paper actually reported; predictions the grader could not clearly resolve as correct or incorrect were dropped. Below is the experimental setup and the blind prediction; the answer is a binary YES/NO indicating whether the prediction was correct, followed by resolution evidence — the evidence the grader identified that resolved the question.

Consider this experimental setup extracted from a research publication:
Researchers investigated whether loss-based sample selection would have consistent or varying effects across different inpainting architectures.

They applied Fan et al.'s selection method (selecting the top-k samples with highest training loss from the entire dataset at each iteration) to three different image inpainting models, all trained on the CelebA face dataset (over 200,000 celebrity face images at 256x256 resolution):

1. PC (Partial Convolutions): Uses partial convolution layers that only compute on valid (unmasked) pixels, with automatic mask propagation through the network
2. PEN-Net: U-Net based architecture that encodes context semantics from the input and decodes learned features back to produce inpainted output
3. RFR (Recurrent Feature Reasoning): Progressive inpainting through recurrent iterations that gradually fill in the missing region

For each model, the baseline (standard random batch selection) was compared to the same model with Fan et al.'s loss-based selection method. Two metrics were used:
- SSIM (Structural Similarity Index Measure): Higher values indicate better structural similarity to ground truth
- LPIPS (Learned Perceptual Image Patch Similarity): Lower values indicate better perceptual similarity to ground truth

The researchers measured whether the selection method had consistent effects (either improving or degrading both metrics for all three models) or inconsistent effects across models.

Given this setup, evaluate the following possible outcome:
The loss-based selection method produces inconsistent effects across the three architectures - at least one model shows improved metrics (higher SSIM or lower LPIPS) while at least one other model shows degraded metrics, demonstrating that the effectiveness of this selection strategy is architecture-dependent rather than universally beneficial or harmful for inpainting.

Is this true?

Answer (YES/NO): NO